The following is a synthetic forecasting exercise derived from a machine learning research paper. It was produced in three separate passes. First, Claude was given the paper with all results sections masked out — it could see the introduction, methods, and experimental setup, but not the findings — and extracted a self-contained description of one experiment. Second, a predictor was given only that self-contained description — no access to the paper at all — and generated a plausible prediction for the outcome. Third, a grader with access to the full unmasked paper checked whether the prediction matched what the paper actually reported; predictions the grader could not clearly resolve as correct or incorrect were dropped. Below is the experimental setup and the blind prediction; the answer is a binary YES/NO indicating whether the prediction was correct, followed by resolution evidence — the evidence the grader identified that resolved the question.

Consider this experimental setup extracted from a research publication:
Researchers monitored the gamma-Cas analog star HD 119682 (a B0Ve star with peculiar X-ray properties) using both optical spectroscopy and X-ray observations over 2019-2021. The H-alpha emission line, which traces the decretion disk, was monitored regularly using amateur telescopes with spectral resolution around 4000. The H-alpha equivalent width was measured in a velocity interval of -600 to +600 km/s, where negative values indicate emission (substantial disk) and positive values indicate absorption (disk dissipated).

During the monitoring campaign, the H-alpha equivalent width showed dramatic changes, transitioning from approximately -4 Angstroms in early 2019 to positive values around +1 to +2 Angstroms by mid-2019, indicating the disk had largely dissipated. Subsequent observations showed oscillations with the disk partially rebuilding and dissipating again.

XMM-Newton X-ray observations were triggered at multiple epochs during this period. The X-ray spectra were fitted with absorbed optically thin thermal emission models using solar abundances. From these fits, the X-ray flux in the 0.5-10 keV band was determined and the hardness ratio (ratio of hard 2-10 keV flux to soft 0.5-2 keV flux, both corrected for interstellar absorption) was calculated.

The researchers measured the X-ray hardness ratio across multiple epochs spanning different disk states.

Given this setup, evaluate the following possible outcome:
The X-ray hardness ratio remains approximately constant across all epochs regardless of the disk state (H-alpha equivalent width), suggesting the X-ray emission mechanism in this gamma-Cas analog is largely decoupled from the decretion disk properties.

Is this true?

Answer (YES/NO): YES